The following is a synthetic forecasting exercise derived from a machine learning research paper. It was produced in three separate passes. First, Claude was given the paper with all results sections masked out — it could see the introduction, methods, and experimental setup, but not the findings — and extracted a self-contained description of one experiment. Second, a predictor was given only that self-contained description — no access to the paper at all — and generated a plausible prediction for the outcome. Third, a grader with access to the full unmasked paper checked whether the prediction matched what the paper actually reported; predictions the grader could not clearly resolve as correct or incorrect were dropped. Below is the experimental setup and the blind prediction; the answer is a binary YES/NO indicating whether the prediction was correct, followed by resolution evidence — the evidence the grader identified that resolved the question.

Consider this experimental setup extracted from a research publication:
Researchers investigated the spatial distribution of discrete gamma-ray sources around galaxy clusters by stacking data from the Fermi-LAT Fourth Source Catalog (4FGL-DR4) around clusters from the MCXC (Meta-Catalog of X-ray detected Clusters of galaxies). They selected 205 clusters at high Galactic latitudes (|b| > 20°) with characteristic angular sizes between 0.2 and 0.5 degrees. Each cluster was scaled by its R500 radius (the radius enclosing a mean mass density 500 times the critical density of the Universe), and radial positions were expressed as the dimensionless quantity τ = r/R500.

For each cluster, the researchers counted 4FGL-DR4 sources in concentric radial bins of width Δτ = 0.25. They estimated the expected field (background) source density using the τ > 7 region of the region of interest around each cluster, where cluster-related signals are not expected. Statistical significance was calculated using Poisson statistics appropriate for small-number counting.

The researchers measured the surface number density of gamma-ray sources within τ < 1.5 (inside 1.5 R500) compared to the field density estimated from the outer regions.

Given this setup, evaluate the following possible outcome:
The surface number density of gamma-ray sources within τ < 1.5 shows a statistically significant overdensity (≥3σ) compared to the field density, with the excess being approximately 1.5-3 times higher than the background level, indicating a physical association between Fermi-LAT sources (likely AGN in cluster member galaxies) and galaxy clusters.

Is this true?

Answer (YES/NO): NO